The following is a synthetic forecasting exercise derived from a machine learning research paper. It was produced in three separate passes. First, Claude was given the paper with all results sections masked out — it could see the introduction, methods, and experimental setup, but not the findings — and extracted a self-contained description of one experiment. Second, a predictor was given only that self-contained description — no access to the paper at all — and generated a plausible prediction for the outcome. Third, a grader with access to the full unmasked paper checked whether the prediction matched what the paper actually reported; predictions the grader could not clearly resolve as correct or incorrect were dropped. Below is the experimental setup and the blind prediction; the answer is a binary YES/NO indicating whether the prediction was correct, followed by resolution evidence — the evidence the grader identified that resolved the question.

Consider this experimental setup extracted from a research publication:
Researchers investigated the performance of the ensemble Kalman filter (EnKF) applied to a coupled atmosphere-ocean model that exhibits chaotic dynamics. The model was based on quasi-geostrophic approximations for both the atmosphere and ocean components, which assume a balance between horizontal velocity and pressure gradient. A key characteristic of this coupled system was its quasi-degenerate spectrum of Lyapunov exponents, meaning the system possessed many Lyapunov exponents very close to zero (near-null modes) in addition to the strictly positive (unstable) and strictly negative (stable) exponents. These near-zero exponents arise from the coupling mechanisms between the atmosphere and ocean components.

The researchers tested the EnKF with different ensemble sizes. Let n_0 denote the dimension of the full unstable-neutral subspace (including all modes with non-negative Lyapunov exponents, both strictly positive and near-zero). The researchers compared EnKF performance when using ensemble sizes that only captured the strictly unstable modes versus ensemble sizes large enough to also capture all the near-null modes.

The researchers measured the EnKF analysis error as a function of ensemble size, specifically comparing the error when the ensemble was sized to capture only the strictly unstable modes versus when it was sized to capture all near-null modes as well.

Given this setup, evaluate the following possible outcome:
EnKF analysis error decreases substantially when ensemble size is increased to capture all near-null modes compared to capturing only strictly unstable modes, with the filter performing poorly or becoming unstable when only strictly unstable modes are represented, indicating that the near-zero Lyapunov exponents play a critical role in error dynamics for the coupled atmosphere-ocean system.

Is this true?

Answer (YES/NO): NO